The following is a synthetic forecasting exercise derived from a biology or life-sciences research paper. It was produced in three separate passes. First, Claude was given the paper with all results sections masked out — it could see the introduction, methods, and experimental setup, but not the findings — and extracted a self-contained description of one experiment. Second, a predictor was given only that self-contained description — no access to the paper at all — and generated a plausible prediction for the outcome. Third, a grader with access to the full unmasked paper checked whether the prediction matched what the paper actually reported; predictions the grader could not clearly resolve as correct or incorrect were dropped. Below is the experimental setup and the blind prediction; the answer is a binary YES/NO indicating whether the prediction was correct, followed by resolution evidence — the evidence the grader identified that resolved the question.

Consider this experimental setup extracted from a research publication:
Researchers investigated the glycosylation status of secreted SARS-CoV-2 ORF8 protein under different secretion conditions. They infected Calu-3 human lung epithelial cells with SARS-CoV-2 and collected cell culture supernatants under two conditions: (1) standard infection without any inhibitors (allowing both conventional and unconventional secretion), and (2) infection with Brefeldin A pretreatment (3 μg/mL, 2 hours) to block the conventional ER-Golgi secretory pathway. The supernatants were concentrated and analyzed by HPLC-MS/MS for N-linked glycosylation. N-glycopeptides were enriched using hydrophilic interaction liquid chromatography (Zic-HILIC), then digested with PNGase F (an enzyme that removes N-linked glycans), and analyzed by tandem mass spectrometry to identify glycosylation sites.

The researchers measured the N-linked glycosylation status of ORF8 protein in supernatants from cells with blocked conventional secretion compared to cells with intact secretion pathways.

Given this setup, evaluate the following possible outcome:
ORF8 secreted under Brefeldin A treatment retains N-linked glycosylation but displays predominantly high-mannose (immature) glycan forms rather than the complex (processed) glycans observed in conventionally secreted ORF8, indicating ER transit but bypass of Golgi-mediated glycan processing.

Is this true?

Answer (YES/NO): NO